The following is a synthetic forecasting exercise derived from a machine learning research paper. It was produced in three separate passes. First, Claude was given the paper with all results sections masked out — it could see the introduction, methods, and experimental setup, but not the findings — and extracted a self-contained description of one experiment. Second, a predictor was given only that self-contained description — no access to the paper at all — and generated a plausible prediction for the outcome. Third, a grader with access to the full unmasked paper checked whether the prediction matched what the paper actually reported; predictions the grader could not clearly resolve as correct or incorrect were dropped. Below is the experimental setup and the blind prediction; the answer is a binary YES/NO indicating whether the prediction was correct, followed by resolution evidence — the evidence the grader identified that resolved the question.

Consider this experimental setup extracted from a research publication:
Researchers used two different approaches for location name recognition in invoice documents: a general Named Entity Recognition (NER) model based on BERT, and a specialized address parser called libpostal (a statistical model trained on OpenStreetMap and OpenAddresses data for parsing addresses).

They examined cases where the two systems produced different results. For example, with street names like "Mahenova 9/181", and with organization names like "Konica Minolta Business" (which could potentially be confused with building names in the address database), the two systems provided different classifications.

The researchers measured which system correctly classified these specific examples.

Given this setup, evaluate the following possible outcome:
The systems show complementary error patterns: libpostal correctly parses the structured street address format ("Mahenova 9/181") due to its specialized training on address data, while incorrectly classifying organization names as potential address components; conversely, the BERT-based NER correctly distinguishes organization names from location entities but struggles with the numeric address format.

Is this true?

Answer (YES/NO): NO